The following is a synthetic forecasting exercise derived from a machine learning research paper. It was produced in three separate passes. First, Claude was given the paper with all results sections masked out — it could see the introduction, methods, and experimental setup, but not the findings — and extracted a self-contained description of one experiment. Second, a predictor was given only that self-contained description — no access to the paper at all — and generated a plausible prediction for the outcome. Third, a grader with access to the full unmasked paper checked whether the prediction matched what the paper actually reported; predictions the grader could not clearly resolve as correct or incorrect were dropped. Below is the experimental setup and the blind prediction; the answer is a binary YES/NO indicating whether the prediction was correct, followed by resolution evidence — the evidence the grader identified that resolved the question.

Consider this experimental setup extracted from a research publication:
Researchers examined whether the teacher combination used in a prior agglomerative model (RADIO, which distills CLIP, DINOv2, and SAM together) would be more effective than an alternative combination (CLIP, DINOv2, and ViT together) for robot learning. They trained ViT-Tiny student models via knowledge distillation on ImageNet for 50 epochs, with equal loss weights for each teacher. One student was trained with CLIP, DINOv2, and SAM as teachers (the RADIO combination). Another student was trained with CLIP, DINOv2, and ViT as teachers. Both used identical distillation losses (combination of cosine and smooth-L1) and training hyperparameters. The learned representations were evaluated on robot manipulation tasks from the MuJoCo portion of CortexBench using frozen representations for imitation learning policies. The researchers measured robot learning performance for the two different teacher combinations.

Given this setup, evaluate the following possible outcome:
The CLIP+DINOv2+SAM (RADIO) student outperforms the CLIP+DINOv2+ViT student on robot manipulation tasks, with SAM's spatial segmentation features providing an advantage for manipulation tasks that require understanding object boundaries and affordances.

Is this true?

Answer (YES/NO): NO